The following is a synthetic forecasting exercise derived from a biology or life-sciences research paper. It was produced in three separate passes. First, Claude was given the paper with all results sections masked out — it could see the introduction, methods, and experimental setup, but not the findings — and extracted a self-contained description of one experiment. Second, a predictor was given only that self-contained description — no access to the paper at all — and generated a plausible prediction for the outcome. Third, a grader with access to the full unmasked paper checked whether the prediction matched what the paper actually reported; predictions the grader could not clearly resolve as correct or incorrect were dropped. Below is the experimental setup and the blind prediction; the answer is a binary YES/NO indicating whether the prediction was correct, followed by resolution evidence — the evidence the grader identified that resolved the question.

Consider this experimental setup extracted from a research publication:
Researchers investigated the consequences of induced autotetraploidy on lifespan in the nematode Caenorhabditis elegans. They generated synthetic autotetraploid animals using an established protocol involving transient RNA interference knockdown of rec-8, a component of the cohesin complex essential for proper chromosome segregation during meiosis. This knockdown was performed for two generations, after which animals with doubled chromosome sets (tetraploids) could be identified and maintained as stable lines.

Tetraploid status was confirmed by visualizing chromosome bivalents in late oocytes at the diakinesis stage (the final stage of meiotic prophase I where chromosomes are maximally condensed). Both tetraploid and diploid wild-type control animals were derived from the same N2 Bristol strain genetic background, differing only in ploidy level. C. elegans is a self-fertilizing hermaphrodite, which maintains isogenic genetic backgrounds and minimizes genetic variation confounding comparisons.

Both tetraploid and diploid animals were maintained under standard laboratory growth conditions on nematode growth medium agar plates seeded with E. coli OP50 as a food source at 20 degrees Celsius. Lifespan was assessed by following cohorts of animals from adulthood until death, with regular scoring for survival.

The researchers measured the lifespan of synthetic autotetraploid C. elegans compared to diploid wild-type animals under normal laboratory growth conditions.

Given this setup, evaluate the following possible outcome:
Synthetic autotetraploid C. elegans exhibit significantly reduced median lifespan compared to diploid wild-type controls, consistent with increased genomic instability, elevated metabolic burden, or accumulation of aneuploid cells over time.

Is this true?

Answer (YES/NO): YES